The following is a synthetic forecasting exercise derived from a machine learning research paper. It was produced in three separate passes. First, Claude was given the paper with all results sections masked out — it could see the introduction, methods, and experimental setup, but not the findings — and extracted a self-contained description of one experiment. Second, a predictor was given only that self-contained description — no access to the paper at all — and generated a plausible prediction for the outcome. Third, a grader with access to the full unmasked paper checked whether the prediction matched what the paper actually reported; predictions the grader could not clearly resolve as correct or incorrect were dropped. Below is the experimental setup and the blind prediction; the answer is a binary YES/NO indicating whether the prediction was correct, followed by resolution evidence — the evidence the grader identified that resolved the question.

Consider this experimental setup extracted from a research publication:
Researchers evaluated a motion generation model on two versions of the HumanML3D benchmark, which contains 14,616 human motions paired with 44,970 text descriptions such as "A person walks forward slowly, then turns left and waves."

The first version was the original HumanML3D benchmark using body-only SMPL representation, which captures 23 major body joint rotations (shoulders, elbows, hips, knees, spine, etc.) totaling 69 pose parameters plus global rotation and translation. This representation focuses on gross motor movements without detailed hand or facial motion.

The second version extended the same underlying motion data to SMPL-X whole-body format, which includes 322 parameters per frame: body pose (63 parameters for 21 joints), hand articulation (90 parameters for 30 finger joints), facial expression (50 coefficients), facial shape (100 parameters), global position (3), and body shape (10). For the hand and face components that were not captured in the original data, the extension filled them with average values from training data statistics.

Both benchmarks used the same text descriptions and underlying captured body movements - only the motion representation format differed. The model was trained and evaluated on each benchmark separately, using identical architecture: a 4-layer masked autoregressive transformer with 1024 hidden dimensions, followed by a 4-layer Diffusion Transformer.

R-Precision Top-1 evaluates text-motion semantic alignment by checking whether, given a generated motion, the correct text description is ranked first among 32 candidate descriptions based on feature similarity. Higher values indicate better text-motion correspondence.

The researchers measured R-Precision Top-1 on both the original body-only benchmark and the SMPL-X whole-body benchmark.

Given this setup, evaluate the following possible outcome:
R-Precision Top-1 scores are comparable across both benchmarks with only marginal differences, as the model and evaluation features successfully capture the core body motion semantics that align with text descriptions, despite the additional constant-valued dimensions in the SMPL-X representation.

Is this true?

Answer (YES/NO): NO